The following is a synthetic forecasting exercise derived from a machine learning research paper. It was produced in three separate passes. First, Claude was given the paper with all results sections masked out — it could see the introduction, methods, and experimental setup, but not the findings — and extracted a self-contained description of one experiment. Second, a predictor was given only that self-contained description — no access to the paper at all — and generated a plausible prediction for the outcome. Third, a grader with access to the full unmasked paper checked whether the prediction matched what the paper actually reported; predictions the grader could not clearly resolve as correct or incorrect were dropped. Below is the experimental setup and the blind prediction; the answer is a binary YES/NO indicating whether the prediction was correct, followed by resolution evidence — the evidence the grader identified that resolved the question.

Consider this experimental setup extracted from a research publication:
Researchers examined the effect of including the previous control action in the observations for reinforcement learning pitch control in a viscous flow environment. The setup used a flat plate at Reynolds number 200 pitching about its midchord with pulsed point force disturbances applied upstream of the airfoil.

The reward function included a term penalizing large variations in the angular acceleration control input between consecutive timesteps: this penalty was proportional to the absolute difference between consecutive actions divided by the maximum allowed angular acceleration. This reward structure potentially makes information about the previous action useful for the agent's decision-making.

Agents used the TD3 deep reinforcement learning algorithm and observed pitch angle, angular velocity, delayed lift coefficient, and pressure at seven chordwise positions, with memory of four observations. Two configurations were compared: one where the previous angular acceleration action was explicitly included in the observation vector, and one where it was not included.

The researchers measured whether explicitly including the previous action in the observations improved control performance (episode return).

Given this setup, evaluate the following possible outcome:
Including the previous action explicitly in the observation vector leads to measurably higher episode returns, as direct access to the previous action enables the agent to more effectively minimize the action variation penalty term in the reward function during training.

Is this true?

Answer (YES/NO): NO